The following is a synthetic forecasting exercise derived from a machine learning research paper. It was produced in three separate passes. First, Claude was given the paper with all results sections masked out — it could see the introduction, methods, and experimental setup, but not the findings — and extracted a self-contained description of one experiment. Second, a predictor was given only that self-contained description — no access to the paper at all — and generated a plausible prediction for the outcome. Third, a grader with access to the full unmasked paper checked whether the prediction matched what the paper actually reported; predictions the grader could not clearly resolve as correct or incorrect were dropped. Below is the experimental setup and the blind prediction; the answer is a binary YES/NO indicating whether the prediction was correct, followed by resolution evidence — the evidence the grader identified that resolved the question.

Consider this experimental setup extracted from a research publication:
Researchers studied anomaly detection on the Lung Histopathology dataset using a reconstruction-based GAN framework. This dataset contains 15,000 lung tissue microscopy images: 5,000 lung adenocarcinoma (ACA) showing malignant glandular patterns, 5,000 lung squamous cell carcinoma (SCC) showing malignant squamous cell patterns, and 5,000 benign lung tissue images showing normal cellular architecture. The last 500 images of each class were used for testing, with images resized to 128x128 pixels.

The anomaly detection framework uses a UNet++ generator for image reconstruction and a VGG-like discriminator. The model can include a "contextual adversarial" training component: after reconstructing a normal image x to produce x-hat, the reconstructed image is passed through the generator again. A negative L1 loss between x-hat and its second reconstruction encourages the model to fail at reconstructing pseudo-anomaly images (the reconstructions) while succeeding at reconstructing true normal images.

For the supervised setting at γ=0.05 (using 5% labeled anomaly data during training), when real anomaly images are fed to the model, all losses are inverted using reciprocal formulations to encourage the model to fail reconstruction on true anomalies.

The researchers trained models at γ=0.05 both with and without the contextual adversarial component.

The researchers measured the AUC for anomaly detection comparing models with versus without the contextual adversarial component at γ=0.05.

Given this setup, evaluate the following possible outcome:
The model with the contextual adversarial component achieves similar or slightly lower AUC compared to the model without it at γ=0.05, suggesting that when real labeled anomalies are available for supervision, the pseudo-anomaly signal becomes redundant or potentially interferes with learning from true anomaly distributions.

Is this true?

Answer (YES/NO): YES